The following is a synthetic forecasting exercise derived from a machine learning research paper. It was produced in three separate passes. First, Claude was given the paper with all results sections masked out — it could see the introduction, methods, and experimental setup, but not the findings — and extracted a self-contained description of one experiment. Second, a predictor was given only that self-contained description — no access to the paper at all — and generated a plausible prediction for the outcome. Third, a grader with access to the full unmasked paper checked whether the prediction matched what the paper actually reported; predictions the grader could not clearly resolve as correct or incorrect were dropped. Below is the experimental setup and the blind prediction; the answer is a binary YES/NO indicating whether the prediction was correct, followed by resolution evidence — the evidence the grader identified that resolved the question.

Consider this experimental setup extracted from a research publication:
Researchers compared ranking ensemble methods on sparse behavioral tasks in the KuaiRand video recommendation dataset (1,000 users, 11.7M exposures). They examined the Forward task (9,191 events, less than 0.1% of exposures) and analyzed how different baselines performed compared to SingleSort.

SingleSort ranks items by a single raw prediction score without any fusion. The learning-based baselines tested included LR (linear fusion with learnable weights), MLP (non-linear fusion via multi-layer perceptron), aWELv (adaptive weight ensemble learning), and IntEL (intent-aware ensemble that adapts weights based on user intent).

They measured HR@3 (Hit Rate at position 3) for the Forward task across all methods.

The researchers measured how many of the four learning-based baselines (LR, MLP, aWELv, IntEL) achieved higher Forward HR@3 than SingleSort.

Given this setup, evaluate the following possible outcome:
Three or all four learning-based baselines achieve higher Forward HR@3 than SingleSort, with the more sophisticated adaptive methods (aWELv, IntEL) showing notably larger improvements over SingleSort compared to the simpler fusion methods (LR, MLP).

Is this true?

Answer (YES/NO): NO